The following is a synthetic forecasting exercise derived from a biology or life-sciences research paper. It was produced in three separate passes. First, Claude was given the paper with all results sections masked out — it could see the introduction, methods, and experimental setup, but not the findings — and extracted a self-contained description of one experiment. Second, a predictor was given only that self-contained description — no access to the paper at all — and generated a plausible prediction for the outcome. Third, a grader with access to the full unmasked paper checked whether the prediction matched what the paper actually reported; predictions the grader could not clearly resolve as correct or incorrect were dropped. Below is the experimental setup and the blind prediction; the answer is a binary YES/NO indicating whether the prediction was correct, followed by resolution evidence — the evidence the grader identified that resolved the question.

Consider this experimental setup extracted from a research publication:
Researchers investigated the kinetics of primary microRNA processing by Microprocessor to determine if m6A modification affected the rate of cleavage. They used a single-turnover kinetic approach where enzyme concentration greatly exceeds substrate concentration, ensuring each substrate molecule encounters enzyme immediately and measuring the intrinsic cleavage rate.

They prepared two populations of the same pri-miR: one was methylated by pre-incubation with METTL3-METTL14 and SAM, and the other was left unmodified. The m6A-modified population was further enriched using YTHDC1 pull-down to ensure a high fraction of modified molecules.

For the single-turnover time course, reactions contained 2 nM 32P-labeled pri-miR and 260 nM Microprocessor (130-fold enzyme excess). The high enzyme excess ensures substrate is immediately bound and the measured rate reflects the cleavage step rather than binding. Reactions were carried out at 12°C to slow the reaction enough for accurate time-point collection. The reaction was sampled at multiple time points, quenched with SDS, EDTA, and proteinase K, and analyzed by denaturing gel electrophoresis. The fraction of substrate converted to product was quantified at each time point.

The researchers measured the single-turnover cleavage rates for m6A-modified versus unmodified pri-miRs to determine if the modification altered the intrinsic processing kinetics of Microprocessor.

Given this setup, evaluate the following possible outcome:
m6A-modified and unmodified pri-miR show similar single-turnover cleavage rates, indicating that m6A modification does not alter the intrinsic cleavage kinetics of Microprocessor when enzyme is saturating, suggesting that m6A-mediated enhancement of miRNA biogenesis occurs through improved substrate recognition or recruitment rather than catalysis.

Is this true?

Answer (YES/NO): YES